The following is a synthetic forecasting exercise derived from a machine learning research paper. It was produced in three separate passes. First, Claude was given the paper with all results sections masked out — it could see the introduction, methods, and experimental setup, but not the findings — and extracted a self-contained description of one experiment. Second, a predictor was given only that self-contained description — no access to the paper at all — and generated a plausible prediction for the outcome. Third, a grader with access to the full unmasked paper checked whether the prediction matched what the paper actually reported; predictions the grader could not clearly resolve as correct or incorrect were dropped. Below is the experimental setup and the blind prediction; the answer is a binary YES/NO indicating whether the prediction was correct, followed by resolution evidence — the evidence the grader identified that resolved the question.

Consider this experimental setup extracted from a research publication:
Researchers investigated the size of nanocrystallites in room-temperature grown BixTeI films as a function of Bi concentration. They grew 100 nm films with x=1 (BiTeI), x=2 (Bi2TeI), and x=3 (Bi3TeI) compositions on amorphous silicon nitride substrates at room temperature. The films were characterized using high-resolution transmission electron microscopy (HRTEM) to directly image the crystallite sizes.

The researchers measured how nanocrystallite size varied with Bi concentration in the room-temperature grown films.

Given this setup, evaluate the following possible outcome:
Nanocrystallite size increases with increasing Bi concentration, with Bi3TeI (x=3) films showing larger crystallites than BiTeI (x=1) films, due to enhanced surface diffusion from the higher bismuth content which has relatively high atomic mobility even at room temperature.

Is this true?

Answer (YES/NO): YES